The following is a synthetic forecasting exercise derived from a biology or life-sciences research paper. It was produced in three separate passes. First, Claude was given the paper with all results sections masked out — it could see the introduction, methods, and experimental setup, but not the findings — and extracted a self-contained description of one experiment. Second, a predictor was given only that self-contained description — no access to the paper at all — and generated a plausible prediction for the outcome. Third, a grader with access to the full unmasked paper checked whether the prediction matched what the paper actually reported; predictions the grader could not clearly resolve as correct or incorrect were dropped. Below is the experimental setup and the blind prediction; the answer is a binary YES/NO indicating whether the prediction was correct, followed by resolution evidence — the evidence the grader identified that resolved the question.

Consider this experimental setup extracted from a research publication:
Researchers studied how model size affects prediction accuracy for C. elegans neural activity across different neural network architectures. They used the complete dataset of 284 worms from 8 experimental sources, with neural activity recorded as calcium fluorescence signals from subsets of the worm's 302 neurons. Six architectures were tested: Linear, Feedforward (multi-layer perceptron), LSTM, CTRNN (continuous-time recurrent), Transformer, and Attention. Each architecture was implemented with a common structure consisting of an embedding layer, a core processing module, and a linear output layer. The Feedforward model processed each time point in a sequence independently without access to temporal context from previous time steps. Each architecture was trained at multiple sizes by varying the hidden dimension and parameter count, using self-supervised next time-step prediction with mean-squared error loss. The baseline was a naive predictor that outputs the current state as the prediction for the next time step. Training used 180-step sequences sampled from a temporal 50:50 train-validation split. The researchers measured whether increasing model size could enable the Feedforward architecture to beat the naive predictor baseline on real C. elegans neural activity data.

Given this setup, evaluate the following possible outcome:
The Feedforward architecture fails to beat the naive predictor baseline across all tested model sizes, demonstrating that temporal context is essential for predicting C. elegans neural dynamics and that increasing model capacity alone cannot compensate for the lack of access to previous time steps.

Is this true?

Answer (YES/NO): YES